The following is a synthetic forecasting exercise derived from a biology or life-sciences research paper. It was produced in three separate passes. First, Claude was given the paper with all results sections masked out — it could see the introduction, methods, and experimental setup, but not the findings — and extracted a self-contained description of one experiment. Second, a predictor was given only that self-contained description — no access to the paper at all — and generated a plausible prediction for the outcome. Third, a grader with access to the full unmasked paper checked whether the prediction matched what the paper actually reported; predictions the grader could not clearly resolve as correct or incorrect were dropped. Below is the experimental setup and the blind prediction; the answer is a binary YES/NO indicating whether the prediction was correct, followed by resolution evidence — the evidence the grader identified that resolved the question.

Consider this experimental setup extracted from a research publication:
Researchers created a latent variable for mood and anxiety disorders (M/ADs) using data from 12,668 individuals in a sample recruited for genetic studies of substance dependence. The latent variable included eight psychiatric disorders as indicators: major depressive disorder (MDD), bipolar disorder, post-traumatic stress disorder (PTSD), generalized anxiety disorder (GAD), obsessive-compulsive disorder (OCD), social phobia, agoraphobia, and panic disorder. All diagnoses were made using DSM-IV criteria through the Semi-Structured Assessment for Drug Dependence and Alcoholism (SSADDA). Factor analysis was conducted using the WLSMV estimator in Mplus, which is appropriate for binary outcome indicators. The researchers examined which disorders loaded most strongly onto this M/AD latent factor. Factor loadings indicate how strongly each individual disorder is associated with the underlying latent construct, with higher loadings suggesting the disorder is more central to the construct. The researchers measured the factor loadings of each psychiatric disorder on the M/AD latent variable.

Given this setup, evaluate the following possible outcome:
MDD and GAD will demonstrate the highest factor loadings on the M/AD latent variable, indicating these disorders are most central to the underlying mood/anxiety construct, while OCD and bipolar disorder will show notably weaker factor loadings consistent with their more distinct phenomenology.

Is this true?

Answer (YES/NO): NO